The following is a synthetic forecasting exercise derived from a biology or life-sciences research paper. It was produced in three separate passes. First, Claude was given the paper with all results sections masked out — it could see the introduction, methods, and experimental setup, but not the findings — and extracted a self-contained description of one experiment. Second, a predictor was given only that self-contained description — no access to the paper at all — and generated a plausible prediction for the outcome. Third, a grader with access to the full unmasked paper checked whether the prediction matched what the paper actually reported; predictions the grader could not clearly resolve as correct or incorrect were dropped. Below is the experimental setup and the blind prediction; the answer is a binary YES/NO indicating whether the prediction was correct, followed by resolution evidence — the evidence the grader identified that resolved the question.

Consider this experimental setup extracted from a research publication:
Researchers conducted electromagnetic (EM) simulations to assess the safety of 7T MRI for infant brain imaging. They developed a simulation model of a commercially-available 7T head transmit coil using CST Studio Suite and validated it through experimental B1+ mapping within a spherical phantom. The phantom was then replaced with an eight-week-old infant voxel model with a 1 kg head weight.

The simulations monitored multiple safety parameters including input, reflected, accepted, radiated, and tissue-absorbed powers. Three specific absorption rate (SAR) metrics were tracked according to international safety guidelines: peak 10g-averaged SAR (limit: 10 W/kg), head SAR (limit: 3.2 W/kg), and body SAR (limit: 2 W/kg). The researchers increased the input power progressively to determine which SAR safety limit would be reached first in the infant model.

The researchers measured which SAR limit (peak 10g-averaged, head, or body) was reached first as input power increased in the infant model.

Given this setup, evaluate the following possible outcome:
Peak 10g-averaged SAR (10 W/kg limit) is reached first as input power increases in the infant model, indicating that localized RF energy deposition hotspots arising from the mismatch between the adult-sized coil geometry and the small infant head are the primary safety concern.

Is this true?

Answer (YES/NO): NO